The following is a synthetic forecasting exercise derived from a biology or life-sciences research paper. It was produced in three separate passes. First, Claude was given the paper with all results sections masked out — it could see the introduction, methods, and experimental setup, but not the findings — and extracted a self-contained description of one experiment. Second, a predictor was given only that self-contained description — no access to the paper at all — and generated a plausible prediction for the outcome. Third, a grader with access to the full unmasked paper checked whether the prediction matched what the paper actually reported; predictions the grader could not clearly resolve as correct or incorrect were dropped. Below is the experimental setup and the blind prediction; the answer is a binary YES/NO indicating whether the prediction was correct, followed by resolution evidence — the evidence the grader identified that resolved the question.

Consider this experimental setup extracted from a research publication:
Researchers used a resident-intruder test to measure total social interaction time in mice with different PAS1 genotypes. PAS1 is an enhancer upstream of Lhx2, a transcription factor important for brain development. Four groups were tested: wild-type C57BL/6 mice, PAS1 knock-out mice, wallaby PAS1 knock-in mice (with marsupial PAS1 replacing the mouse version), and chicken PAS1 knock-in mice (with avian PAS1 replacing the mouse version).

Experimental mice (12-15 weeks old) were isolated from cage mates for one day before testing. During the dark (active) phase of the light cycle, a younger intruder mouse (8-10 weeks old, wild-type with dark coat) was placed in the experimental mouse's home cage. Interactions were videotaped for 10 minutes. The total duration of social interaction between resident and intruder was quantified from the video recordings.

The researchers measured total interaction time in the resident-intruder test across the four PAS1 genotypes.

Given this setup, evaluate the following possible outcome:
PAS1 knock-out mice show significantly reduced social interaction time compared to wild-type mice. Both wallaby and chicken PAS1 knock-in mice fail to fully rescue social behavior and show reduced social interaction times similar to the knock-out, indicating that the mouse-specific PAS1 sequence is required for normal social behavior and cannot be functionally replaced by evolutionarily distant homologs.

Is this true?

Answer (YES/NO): NO